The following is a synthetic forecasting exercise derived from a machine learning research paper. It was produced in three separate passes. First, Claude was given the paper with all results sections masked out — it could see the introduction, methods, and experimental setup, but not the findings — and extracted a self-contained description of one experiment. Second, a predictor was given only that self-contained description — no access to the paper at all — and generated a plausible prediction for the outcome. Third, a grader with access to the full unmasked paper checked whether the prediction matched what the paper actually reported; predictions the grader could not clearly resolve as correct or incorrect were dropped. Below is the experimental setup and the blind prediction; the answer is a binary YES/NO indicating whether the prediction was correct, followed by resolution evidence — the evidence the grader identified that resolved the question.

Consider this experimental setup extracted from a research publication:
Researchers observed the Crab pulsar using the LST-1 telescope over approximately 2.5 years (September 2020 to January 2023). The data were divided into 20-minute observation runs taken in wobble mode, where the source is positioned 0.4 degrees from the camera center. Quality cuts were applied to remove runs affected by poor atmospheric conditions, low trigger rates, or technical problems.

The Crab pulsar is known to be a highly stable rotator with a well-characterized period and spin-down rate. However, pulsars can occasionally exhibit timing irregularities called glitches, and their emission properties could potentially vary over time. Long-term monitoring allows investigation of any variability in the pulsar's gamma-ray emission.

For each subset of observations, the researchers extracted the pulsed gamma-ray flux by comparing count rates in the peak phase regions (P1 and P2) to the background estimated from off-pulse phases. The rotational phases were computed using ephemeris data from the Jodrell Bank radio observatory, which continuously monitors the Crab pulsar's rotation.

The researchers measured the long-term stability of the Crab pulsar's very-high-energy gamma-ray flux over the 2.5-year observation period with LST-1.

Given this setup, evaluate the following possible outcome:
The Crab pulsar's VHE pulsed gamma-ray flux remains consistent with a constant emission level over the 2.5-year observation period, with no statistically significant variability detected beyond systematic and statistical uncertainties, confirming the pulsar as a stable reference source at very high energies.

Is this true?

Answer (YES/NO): YES